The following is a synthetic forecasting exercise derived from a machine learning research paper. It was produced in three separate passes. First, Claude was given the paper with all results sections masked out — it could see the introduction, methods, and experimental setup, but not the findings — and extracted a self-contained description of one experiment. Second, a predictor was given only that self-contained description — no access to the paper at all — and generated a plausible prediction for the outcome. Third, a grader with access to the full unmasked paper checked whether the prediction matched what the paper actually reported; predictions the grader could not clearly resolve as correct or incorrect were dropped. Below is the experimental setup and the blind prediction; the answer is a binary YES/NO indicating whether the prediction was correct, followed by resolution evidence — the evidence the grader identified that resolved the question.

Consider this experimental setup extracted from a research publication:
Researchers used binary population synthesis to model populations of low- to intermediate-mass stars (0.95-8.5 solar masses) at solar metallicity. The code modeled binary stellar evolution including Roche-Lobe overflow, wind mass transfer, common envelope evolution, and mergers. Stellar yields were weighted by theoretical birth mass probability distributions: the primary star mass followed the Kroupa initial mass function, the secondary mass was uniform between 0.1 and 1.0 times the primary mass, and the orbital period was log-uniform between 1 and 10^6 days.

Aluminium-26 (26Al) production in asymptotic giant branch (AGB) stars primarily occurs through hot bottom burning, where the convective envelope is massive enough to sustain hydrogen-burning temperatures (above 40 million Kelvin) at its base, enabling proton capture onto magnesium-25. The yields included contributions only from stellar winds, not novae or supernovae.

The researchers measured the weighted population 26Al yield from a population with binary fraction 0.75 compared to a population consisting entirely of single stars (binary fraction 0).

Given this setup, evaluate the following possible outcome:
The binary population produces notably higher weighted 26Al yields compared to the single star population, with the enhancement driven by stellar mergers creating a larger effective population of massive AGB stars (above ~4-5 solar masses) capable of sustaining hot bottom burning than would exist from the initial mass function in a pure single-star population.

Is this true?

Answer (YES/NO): NO